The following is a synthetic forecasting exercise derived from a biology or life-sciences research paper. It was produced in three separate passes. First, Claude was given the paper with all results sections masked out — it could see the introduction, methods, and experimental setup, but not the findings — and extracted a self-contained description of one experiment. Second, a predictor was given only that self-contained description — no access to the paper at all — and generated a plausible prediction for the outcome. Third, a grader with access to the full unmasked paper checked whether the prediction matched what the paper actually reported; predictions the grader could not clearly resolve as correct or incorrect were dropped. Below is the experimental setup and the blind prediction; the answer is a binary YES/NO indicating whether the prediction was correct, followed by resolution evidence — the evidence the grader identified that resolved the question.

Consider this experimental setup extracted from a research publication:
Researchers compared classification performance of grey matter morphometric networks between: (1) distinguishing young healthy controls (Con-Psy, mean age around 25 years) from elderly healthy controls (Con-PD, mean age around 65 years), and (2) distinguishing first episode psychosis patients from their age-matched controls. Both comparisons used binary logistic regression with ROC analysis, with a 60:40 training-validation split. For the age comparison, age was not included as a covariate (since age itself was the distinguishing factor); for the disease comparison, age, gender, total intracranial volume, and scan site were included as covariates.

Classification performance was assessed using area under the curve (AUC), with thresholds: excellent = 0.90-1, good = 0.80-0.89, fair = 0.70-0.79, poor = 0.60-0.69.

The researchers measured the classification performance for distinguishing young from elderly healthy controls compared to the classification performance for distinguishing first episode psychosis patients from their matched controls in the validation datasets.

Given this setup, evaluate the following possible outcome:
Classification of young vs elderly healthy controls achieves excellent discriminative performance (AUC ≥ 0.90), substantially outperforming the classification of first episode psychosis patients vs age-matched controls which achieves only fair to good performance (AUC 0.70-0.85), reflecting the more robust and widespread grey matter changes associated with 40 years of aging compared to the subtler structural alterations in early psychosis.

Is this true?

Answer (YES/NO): NO